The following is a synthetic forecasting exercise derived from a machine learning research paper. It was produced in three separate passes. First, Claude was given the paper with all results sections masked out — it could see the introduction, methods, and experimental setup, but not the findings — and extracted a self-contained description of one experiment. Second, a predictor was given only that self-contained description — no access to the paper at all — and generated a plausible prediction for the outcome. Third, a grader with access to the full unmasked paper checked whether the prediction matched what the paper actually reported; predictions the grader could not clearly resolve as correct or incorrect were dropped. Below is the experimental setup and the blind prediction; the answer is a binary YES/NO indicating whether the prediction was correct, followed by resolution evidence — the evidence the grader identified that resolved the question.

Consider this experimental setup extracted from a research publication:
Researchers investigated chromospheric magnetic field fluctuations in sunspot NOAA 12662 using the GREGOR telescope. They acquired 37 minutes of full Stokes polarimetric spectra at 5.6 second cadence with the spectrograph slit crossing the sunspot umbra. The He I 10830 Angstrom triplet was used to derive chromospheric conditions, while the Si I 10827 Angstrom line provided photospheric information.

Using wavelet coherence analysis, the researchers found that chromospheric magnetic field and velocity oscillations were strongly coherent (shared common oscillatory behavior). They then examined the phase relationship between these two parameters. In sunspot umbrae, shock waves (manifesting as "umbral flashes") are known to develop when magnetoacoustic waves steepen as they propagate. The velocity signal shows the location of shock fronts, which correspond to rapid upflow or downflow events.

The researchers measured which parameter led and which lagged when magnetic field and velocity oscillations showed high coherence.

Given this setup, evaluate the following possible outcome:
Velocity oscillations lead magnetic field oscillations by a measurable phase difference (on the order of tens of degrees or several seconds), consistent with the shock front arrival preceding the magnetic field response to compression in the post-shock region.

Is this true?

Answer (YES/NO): NO